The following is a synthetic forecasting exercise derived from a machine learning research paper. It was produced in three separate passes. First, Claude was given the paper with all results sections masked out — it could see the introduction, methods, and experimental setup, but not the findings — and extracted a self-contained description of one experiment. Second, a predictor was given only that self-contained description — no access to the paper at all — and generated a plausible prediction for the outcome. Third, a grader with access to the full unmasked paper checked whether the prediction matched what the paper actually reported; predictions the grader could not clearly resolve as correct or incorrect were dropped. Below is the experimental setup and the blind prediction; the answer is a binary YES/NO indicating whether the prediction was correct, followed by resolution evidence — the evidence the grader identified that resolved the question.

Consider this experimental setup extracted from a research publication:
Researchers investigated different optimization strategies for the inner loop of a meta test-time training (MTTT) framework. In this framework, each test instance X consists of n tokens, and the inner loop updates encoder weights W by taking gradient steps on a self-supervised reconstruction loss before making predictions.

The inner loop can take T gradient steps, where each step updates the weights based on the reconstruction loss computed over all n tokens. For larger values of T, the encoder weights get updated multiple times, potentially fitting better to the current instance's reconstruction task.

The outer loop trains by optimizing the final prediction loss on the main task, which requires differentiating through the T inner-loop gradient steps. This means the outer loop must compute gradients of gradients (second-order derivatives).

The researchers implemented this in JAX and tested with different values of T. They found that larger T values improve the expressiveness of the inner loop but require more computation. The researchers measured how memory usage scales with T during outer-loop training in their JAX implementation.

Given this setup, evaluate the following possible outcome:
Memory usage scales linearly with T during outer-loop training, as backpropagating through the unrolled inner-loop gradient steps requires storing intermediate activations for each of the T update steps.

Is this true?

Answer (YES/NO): YES